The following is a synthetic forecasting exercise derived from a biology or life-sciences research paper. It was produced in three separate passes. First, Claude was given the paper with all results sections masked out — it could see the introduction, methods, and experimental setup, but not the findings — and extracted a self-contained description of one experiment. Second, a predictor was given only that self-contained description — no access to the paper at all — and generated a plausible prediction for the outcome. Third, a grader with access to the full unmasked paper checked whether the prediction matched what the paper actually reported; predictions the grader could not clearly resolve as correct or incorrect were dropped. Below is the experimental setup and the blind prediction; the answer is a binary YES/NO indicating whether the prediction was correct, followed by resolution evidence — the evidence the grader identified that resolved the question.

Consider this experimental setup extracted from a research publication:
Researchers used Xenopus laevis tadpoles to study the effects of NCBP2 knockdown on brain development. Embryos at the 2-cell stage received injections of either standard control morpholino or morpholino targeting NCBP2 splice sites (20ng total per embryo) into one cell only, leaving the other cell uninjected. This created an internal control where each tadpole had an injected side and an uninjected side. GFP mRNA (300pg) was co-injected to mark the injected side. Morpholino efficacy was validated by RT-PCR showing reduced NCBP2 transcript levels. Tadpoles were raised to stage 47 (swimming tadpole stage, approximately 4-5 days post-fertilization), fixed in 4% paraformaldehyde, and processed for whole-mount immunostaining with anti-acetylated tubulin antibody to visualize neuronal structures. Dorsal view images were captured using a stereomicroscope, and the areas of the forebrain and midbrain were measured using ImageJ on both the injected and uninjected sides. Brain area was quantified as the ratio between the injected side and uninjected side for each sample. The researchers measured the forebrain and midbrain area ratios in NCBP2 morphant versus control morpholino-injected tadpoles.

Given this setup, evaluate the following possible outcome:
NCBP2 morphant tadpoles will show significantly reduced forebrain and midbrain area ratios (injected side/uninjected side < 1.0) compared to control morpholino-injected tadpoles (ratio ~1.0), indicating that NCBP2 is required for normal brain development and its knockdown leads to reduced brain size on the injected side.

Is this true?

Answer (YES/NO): YES